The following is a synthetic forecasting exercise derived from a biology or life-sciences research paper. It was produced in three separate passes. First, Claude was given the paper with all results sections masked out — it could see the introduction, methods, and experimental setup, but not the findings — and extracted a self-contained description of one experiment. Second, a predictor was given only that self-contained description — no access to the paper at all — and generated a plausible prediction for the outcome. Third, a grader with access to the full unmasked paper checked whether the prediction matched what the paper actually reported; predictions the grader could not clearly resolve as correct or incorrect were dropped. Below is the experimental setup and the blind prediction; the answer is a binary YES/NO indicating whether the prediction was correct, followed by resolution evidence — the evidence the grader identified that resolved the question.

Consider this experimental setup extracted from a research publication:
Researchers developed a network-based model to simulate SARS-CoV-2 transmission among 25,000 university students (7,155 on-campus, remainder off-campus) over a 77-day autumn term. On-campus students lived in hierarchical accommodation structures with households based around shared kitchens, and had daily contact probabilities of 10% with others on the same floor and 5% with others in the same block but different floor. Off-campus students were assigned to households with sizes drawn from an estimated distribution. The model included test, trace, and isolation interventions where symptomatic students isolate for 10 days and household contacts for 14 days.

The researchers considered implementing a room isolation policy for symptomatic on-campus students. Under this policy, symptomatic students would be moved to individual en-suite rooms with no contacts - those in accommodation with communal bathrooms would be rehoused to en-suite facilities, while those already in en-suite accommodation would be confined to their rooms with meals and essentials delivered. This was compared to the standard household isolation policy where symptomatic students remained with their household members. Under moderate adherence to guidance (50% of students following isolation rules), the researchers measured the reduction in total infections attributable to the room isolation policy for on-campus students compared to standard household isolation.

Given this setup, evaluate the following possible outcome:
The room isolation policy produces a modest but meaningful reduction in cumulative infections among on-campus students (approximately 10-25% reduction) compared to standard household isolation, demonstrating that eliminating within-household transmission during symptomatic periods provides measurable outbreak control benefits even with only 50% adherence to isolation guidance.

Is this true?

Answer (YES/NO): NO